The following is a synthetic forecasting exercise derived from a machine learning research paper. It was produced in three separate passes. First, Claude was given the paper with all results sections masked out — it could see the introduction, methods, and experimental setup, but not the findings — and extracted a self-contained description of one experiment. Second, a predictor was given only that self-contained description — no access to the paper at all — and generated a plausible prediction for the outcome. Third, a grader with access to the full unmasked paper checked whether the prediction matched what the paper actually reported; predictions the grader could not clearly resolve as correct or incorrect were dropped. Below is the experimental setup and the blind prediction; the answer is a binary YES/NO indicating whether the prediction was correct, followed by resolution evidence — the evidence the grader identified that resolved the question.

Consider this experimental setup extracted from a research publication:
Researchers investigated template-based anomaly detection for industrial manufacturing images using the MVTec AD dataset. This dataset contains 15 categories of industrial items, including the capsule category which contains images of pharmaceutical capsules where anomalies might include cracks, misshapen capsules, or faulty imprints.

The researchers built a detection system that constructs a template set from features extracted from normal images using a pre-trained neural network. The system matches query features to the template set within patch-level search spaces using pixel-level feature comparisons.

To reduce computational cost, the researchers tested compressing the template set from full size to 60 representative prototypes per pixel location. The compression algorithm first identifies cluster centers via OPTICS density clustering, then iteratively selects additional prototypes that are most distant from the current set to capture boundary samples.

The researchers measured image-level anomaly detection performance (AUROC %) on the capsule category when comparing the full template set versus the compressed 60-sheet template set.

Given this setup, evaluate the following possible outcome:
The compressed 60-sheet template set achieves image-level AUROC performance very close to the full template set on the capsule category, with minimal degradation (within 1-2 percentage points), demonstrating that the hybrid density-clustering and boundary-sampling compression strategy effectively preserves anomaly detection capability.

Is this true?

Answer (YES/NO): NO